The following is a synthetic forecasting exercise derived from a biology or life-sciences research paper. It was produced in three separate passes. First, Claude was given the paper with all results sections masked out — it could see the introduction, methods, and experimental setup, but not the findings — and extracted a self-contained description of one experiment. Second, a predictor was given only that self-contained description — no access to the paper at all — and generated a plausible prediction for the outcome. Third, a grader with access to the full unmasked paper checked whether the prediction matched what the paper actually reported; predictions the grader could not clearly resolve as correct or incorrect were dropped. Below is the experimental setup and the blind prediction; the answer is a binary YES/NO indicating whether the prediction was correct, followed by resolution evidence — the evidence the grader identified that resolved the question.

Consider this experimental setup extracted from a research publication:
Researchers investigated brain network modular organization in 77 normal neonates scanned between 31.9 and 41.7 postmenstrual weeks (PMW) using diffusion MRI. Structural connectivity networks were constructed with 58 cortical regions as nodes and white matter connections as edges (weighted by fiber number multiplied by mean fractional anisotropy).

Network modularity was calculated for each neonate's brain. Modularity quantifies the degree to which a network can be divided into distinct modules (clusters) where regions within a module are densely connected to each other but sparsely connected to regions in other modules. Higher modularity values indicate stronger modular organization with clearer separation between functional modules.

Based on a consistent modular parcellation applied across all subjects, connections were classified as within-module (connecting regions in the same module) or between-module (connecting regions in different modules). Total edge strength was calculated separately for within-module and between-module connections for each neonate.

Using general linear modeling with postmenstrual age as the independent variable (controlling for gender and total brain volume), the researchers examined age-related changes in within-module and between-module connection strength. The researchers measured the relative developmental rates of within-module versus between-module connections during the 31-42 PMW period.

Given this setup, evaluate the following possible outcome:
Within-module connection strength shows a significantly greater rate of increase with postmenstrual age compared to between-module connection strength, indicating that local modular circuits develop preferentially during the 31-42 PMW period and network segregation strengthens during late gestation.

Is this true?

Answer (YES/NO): YES